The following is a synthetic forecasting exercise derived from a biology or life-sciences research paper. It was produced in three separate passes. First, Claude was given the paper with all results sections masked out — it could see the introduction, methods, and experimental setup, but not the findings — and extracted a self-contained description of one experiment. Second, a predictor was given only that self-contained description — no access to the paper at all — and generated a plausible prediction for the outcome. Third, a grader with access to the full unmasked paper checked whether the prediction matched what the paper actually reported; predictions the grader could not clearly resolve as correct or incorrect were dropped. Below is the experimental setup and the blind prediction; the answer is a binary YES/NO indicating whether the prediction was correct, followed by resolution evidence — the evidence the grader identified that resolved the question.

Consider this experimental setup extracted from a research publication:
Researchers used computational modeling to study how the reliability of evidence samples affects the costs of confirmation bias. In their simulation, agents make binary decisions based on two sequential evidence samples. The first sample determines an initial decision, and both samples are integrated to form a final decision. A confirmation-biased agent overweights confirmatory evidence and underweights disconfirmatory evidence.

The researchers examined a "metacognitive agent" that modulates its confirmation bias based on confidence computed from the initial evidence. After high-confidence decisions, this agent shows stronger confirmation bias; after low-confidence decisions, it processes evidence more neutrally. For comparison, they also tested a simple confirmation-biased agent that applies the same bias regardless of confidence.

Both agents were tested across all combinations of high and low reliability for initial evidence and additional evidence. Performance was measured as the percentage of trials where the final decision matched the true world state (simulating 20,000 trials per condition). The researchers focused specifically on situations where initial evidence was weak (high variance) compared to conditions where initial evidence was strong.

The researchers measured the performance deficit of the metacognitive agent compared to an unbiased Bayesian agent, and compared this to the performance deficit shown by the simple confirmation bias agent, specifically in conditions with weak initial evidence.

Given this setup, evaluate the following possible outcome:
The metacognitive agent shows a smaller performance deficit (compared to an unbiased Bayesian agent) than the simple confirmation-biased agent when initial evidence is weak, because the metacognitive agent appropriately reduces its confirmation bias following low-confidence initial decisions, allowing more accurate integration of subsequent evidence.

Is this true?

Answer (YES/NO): YES